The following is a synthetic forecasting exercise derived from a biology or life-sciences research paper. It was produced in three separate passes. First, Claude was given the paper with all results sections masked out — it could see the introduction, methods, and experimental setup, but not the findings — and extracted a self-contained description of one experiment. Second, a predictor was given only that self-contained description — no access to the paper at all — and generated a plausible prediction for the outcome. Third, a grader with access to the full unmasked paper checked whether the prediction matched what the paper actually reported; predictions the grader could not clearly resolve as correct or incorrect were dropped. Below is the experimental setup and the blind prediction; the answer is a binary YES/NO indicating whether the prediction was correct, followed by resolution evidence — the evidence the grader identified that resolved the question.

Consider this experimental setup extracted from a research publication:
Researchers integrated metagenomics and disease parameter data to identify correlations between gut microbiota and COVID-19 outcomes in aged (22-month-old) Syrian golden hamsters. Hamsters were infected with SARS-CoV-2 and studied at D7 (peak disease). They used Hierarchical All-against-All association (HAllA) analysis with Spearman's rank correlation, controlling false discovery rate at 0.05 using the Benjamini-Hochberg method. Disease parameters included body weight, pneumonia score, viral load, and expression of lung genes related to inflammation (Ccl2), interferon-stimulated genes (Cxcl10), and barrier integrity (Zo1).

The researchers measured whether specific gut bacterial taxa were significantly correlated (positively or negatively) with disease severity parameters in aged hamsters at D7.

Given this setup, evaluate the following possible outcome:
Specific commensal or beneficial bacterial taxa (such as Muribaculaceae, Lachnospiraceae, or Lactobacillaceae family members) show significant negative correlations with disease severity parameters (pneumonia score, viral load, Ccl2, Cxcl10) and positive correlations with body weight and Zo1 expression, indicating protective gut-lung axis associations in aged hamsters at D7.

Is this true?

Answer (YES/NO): NO